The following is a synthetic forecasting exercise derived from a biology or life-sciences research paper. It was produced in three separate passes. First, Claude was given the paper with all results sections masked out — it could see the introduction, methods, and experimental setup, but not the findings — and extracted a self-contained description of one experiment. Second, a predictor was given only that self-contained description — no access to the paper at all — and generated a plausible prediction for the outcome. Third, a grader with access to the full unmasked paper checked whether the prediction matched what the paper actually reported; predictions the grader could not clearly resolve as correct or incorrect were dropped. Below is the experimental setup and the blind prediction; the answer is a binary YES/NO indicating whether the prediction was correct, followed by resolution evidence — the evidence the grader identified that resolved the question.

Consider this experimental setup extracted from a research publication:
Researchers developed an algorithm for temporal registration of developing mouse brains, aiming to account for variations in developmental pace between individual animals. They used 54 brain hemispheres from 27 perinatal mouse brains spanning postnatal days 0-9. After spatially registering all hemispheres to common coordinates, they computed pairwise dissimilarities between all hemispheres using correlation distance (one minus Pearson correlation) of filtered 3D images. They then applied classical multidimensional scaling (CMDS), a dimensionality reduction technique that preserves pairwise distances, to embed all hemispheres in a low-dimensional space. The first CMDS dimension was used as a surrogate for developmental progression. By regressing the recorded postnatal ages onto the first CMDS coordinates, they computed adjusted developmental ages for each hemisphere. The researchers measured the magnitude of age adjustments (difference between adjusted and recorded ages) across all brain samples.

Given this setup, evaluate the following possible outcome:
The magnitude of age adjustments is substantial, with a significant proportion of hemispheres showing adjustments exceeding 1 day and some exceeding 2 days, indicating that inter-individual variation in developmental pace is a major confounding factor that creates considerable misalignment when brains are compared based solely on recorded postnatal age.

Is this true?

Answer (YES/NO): NO